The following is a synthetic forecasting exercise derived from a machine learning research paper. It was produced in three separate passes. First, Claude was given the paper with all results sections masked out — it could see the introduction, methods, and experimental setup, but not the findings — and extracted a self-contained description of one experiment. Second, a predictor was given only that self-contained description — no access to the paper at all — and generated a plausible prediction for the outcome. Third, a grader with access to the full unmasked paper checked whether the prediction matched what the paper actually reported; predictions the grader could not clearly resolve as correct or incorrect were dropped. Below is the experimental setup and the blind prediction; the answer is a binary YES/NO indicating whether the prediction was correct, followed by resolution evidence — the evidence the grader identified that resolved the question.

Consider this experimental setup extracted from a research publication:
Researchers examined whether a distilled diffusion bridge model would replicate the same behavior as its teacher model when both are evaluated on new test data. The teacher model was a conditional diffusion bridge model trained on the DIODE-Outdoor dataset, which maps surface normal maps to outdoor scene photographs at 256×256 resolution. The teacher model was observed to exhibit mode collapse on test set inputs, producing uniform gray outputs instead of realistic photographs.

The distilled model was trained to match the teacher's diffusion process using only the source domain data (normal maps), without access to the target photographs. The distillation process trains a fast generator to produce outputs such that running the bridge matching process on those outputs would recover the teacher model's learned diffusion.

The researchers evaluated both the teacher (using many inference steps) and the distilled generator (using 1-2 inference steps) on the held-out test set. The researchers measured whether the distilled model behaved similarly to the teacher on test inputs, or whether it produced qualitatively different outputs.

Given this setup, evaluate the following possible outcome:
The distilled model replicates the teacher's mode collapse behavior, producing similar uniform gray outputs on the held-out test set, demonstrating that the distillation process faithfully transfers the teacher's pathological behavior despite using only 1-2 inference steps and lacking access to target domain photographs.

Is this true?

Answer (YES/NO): YES